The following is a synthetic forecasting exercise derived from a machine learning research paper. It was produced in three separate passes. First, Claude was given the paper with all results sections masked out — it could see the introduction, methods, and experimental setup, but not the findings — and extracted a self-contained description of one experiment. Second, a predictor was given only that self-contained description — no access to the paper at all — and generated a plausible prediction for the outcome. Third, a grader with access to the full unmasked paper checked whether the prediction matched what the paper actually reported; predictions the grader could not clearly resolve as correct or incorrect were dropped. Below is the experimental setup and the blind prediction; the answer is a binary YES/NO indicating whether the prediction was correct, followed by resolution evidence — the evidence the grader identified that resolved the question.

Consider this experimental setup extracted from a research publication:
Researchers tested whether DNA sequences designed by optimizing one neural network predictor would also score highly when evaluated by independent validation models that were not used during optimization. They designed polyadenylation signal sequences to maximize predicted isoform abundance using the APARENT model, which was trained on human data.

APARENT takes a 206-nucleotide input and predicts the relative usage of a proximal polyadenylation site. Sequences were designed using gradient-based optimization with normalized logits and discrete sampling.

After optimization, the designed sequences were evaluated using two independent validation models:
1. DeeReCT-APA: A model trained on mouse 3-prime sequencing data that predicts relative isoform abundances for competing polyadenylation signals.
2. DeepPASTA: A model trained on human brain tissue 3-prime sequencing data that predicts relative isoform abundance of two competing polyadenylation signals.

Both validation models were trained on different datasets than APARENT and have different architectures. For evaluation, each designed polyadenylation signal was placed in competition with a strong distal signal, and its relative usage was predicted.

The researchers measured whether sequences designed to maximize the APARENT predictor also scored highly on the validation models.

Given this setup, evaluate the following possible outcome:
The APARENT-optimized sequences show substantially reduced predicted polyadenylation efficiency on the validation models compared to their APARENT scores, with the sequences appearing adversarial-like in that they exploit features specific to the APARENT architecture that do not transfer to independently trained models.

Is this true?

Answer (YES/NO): NO